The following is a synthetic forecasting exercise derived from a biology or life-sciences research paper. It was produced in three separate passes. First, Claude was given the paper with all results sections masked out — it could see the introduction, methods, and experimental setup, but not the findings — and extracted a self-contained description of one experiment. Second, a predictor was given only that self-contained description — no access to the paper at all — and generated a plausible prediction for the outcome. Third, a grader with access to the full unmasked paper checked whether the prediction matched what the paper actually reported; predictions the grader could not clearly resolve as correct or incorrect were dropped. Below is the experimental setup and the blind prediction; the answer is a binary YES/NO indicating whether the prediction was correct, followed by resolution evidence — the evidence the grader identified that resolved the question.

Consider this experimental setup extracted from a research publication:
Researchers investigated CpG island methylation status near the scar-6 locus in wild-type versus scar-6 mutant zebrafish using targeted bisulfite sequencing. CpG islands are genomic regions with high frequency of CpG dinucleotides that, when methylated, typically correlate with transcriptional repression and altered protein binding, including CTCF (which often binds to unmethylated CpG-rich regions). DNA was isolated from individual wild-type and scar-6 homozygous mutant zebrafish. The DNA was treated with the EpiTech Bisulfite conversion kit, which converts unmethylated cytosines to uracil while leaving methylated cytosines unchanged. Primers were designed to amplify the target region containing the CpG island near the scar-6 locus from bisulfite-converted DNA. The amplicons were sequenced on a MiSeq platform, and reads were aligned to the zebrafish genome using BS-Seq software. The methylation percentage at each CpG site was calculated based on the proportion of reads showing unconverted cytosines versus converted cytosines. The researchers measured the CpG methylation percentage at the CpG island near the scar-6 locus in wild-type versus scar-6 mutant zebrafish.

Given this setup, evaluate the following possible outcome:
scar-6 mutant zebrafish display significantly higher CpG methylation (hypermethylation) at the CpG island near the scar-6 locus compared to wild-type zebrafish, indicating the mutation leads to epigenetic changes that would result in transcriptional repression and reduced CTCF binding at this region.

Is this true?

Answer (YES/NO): NO